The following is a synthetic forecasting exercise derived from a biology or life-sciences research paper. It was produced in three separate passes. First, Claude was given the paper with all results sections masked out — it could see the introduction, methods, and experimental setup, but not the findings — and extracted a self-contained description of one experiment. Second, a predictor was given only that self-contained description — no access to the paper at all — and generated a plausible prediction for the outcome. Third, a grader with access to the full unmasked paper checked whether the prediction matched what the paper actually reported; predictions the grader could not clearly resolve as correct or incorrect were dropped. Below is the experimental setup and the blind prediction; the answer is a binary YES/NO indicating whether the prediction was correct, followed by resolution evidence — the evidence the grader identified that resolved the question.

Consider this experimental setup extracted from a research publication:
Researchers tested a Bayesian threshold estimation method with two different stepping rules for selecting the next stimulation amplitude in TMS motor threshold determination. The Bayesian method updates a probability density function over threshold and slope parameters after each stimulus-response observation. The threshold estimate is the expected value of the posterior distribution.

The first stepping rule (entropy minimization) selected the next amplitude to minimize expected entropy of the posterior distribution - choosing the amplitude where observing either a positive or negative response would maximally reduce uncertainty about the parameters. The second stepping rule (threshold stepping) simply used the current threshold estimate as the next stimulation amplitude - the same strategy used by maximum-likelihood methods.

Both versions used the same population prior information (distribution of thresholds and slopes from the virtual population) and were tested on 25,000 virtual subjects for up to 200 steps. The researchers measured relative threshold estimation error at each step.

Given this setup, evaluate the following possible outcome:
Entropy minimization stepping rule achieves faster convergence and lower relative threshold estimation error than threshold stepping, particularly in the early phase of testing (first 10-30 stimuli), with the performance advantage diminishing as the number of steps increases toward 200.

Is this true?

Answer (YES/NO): NO